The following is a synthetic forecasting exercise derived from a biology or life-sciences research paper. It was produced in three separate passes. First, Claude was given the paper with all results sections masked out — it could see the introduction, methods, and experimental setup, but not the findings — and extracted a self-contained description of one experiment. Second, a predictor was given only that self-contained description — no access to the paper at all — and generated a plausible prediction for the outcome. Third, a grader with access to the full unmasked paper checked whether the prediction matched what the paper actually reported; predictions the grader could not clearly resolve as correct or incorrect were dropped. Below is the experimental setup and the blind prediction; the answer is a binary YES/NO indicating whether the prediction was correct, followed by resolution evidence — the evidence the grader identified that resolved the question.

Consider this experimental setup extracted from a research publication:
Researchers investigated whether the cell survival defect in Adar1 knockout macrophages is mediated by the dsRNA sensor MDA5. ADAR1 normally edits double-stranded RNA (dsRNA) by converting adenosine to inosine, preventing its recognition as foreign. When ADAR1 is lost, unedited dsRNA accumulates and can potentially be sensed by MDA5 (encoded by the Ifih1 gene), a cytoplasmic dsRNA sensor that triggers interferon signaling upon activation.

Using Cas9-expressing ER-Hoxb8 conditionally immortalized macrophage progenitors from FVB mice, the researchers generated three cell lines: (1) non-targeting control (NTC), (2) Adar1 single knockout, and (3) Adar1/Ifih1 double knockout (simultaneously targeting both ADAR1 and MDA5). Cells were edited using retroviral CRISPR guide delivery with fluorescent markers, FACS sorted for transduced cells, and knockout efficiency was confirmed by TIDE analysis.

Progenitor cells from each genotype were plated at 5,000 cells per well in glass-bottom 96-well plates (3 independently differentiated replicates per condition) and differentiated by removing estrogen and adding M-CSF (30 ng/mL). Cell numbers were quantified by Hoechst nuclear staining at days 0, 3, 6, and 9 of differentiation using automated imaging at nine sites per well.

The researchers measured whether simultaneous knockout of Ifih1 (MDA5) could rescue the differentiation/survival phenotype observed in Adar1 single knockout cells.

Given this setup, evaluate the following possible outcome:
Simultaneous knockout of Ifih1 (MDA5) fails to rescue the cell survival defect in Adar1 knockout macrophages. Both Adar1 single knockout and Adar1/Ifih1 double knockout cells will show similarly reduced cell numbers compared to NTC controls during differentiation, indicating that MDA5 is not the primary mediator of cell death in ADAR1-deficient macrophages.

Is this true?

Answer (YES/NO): NO